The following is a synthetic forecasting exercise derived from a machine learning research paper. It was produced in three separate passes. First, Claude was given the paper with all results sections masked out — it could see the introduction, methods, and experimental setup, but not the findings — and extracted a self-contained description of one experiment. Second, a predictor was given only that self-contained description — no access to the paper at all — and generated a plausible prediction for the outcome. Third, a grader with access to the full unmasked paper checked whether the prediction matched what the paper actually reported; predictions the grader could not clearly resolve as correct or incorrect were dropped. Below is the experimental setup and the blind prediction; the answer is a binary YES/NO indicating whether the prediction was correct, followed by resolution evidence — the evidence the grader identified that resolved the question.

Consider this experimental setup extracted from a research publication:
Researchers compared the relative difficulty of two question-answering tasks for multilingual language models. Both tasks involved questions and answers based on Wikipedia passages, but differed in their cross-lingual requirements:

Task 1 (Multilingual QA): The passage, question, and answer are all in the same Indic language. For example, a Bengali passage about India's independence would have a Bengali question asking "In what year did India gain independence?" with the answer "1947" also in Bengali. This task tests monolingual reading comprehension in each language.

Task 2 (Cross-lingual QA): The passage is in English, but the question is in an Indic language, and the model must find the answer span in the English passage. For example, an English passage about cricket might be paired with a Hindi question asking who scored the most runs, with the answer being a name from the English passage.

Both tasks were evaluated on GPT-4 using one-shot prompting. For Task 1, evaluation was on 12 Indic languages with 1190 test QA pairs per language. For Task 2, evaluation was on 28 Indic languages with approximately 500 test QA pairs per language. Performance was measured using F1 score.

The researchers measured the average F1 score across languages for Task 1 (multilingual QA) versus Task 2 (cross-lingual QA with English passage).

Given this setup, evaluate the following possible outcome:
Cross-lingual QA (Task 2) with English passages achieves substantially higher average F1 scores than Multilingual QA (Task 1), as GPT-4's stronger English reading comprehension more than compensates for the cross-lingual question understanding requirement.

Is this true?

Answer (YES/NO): NO